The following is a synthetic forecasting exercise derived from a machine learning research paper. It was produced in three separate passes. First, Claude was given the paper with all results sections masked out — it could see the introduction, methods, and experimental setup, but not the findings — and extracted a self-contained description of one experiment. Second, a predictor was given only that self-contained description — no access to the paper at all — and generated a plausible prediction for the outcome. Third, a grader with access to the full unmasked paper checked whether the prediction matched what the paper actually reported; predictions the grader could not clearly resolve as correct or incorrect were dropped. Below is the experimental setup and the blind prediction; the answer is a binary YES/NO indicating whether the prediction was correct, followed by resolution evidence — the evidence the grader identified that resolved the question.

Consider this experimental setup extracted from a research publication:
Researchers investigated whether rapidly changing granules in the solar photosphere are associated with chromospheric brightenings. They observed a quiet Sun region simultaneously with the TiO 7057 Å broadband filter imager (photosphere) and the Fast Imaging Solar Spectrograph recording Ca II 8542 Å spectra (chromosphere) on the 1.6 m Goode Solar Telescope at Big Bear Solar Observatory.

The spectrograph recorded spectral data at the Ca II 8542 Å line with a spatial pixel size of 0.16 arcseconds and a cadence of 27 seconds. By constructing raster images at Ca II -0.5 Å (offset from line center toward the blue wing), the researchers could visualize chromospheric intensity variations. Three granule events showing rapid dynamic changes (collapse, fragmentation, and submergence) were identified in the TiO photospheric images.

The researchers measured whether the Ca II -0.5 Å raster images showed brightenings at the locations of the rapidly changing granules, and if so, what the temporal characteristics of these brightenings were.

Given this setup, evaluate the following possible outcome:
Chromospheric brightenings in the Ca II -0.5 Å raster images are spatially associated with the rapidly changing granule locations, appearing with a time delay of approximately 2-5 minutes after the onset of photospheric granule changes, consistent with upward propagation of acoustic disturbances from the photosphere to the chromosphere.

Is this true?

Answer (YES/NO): NO